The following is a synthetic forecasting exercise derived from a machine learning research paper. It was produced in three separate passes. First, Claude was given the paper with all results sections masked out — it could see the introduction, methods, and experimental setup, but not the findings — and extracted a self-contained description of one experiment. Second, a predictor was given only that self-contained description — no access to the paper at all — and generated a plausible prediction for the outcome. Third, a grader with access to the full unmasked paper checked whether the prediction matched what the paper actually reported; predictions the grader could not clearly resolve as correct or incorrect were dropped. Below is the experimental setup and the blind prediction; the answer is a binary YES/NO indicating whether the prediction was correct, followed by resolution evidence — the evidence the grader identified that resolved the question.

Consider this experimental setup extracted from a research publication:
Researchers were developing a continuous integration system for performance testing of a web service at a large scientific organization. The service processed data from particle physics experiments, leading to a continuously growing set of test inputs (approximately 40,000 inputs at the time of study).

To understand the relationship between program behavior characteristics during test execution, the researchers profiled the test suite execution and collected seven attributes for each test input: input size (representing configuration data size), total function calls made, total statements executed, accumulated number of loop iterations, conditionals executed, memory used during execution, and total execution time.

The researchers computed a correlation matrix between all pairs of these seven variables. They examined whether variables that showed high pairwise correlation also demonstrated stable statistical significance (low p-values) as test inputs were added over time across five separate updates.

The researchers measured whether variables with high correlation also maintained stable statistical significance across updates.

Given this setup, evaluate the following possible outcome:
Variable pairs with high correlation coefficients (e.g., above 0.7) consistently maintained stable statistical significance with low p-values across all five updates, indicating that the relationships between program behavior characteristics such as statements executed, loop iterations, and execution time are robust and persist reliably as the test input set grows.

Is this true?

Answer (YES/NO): YES